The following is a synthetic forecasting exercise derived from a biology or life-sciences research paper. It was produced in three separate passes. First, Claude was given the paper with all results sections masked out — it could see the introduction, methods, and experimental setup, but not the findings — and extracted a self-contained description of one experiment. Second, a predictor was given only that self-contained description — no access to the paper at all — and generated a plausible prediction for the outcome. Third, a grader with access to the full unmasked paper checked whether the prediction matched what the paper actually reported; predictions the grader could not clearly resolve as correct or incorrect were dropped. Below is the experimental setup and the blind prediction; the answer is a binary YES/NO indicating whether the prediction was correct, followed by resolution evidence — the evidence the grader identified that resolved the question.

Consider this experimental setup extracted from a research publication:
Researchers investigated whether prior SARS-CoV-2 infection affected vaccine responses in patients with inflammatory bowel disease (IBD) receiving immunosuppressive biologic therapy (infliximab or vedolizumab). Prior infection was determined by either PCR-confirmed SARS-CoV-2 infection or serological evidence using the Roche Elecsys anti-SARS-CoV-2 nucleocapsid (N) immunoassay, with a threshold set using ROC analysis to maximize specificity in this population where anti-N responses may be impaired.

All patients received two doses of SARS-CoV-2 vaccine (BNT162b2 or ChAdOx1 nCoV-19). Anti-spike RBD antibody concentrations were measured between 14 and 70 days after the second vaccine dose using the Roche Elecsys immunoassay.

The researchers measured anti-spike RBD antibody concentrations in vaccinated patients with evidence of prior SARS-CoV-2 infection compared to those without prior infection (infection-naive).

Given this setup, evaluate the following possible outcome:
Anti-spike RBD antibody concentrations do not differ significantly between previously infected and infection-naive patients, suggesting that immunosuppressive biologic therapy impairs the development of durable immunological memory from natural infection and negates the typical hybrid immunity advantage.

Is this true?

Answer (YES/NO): NO